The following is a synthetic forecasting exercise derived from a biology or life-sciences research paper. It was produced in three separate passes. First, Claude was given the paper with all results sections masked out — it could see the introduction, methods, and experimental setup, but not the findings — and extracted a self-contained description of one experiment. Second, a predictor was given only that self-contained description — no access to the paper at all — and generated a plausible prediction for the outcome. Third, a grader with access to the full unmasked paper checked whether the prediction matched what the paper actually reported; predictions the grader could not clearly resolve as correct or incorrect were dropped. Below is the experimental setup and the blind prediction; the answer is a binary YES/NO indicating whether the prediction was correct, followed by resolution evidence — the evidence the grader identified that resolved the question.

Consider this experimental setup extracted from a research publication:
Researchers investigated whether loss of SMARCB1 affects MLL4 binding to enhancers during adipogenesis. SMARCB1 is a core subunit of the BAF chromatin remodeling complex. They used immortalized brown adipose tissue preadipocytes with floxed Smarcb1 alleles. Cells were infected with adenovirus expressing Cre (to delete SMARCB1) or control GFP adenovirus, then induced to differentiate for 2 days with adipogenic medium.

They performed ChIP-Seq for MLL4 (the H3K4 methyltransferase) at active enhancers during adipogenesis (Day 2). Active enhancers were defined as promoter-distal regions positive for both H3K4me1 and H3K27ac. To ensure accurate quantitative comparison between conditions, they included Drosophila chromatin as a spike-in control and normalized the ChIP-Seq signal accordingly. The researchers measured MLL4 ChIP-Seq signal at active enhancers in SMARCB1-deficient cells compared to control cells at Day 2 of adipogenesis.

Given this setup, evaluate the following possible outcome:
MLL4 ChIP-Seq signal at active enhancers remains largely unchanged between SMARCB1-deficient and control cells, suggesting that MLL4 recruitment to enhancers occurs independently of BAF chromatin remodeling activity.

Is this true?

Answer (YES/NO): NO